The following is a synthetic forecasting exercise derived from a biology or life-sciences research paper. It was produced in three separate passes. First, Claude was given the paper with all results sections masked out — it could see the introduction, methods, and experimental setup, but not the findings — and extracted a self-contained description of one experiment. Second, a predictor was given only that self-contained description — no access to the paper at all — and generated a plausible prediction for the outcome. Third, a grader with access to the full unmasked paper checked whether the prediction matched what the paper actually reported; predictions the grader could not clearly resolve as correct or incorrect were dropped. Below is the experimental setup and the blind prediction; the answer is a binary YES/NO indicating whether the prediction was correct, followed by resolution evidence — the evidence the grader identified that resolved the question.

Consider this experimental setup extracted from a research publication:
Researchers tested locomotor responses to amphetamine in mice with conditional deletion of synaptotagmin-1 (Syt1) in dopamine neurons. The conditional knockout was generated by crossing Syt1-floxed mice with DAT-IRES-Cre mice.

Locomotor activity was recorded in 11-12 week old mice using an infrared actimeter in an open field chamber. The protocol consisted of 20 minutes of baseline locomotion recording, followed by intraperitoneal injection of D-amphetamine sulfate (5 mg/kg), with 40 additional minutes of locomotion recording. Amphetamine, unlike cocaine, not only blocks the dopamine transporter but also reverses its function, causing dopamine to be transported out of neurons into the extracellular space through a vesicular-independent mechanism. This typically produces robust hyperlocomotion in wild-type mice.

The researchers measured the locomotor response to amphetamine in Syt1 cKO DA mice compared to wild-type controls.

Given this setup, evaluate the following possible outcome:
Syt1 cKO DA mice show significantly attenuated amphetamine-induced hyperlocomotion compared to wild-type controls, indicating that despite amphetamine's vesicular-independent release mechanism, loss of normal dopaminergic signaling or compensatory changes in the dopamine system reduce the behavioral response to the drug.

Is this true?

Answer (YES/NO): NO